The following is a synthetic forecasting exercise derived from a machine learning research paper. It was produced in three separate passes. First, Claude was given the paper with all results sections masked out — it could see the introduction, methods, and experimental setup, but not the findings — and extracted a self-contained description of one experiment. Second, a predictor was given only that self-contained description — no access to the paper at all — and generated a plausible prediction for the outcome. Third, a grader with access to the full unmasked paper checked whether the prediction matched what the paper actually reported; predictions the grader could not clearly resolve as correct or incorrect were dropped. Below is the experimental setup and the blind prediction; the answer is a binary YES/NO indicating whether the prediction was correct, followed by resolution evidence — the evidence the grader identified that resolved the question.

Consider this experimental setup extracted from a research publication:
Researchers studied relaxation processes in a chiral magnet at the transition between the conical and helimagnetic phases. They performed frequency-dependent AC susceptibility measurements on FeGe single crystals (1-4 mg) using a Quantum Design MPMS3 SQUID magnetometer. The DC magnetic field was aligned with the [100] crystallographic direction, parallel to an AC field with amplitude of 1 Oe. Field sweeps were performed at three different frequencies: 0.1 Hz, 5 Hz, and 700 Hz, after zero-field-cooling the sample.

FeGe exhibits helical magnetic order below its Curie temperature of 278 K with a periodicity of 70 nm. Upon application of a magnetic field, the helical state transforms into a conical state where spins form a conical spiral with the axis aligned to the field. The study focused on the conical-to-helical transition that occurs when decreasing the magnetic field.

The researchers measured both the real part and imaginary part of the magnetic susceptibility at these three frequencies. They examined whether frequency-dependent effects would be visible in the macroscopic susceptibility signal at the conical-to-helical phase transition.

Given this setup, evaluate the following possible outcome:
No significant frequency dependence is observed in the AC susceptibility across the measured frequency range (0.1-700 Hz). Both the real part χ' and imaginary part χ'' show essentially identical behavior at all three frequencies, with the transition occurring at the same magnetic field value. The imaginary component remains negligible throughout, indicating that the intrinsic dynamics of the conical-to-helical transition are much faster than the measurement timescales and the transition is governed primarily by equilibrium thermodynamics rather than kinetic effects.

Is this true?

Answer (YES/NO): NO